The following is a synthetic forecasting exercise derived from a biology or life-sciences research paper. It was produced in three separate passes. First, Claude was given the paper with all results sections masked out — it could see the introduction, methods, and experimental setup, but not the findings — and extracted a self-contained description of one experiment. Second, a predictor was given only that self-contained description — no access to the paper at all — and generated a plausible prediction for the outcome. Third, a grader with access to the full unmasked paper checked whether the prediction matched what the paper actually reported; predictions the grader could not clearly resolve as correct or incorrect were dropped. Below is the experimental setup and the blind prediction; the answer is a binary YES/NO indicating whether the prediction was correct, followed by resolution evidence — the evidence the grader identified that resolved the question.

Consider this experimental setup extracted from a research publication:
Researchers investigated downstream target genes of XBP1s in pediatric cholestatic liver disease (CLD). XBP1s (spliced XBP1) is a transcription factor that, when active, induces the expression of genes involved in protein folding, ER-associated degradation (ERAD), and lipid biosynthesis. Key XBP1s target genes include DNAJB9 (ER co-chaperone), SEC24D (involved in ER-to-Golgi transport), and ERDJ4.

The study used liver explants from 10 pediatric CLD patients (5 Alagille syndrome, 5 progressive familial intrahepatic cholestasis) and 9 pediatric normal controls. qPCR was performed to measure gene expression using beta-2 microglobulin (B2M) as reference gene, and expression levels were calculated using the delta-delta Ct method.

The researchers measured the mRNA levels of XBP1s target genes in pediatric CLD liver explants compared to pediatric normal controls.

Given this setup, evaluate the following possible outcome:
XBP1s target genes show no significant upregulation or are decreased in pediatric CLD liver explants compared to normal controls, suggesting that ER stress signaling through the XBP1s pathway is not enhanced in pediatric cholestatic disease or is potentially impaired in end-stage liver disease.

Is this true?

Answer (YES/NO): YES